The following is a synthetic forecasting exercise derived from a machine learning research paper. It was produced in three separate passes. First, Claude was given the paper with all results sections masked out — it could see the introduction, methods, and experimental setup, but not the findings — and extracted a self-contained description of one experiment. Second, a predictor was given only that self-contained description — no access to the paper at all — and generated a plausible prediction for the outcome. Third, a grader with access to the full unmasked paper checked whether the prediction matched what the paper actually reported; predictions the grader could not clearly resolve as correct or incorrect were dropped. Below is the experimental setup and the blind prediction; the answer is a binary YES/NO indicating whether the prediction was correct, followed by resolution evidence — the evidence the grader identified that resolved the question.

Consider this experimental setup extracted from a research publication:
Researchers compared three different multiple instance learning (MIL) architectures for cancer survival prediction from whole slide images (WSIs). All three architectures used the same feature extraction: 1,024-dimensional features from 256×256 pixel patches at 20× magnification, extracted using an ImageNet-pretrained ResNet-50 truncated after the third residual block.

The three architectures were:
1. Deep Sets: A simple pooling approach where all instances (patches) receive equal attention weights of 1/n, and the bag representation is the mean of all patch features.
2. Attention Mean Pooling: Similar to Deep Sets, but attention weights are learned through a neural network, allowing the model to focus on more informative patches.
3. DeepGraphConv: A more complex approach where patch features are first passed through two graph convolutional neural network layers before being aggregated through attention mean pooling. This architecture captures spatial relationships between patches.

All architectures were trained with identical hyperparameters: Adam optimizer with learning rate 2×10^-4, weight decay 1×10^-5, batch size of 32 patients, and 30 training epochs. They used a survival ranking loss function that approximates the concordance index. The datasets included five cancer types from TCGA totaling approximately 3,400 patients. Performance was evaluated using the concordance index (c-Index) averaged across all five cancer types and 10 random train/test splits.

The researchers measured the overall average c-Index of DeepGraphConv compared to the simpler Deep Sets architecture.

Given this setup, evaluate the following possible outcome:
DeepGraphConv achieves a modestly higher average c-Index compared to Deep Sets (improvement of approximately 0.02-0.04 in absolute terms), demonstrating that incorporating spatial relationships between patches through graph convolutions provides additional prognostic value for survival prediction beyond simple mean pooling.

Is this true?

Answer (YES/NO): NO